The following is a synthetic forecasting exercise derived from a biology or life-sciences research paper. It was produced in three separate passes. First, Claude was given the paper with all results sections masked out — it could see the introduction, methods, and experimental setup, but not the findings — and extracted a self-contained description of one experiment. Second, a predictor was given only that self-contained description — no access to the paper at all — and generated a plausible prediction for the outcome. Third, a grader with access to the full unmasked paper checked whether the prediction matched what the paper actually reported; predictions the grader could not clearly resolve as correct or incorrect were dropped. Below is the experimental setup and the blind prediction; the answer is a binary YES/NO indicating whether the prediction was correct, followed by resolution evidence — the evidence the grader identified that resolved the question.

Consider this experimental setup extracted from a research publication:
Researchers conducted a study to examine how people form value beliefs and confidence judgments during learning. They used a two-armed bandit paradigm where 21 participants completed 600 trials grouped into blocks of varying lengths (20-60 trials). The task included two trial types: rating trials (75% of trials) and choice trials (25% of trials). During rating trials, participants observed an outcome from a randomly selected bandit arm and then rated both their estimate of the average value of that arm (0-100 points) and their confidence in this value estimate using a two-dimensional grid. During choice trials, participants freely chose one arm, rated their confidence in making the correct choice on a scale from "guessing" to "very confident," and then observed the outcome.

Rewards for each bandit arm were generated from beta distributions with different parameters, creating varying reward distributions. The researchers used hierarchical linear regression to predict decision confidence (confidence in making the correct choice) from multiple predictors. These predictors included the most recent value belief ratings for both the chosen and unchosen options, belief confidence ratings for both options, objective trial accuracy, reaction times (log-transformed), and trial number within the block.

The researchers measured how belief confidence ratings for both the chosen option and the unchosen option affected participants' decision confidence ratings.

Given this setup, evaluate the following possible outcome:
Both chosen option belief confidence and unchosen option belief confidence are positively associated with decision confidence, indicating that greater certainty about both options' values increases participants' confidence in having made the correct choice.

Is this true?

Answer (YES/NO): YES